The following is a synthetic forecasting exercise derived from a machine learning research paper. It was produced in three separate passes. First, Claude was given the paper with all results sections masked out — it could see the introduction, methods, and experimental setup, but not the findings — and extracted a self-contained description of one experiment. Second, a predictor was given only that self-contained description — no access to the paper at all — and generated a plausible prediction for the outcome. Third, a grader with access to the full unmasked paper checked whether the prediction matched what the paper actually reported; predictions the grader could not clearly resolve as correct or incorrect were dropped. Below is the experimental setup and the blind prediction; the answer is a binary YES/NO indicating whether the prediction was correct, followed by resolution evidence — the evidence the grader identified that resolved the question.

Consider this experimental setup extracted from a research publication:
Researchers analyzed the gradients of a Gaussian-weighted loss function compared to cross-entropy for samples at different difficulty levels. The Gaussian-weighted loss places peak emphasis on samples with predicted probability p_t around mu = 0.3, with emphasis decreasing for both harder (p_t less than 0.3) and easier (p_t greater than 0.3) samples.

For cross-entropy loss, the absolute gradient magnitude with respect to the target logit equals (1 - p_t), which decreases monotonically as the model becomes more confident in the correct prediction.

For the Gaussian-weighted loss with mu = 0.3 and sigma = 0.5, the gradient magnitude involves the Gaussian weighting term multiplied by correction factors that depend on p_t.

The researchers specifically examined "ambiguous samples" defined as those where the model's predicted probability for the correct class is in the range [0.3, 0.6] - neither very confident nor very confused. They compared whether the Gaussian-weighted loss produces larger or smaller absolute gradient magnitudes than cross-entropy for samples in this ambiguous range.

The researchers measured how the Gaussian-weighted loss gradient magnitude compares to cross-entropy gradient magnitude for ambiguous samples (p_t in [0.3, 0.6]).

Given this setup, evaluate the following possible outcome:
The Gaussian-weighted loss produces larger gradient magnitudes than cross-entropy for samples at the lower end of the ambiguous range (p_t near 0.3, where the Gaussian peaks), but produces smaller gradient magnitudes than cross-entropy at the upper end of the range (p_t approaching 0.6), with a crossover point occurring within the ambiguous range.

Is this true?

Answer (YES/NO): NO